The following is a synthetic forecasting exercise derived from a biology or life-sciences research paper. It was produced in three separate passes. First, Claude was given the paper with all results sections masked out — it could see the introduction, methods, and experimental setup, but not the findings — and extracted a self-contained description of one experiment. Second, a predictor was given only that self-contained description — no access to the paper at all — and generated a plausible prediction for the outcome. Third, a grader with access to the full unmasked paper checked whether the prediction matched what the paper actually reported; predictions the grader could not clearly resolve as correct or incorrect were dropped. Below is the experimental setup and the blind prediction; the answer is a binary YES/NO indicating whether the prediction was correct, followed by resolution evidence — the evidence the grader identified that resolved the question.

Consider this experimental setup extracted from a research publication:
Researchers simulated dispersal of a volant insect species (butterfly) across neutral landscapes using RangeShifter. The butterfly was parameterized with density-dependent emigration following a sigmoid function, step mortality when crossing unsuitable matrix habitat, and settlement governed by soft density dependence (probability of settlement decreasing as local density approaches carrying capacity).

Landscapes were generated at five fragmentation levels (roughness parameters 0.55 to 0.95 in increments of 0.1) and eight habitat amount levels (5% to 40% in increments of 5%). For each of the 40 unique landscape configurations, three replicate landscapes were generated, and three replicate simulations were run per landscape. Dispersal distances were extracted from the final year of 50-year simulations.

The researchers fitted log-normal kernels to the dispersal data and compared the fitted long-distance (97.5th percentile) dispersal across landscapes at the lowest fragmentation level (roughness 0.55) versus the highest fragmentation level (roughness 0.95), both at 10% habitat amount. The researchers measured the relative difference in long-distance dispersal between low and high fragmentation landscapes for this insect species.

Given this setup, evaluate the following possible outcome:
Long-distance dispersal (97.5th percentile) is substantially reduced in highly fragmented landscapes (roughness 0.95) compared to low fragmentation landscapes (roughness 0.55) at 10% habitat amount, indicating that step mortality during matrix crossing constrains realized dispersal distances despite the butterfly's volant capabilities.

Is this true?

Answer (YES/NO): NO